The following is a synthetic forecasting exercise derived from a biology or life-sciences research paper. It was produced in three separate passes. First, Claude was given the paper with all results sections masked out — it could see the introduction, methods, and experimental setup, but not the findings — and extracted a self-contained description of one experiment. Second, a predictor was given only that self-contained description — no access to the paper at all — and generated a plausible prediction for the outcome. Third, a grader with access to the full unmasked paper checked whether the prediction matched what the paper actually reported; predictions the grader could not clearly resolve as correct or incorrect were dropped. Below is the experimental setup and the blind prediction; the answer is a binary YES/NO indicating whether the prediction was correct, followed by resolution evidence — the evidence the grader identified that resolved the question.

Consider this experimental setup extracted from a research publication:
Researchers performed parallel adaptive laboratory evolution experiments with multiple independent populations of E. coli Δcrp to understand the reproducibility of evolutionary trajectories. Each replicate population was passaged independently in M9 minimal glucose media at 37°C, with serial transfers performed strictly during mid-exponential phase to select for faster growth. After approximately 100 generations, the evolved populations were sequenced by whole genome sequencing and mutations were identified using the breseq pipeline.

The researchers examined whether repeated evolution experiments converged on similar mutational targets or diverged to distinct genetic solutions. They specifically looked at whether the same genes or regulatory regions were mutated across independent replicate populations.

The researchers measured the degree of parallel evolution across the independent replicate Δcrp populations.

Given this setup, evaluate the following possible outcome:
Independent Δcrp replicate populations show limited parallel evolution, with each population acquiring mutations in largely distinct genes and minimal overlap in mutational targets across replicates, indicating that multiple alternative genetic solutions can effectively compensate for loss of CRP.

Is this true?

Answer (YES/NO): NO